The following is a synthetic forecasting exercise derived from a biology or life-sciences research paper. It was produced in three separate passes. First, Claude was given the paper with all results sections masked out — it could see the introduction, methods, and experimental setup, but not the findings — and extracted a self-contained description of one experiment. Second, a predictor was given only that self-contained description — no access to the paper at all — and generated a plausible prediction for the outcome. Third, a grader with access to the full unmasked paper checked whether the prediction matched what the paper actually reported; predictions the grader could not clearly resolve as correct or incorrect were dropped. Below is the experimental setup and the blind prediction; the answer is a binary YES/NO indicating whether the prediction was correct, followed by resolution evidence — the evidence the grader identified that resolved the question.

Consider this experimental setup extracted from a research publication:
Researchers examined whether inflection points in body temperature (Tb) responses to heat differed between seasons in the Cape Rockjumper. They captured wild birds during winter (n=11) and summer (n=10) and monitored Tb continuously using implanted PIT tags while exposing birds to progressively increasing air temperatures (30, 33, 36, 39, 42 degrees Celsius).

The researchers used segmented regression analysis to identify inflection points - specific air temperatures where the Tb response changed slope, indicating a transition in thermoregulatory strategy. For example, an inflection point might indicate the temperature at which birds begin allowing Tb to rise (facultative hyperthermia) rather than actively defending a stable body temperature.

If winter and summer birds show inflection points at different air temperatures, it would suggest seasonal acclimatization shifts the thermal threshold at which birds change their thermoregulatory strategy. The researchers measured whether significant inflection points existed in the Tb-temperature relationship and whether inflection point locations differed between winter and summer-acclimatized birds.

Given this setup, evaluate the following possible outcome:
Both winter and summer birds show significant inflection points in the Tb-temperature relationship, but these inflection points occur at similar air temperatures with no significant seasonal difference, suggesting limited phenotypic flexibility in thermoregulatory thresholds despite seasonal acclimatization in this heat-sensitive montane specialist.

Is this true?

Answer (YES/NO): NO